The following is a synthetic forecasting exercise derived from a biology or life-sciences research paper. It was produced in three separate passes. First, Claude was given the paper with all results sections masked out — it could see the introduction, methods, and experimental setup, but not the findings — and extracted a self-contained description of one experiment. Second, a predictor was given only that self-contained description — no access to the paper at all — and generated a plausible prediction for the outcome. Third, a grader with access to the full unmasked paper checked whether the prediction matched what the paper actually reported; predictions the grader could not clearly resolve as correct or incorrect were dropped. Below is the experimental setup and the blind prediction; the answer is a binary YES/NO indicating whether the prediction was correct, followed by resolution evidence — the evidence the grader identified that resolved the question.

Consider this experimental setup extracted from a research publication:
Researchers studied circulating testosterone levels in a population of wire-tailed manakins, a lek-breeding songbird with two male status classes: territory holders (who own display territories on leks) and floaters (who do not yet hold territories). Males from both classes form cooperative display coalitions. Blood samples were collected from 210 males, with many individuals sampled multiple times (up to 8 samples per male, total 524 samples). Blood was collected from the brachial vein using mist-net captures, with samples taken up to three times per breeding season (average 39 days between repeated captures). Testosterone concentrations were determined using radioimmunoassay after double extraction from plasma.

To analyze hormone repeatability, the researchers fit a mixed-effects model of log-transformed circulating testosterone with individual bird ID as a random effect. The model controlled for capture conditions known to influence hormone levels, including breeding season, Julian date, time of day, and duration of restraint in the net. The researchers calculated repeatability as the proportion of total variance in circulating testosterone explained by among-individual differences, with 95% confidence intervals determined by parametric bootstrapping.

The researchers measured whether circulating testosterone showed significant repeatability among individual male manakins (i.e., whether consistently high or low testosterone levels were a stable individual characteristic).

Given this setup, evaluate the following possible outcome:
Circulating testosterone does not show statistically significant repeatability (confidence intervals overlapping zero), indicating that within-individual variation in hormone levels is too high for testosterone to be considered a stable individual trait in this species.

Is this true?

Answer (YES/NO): NO